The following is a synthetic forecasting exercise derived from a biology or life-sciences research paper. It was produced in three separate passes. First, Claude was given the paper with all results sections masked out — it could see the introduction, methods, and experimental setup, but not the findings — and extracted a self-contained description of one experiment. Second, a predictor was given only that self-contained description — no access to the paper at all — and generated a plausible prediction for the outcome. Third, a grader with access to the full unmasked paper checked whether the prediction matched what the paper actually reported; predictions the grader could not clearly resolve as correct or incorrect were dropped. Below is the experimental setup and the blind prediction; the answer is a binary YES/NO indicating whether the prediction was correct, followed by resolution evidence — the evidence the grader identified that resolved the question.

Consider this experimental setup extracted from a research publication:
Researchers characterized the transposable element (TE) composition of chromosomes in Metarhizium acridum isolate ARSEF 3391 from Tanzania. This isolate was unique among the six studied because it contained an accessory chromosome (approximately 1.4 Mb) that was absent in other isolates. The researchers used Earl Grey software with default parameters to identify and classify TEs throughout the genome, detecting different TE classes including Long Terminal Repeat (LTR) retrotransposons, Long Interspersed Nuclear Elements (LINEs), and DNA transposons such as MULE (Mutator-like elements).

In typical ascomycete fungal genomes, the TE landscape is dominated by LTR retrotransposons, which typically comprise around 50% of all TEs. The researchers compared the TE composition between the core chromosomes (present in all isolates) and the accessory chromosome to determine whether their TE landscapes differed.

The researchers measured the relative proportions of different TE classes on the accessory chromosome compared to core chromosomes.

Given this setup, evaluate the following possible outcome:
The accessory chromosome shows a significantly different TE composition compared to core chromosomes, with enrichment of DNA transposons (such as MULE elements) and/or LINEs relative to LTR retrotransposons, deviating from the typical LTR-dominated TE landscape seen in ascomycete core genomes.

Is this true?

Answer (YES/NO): YES